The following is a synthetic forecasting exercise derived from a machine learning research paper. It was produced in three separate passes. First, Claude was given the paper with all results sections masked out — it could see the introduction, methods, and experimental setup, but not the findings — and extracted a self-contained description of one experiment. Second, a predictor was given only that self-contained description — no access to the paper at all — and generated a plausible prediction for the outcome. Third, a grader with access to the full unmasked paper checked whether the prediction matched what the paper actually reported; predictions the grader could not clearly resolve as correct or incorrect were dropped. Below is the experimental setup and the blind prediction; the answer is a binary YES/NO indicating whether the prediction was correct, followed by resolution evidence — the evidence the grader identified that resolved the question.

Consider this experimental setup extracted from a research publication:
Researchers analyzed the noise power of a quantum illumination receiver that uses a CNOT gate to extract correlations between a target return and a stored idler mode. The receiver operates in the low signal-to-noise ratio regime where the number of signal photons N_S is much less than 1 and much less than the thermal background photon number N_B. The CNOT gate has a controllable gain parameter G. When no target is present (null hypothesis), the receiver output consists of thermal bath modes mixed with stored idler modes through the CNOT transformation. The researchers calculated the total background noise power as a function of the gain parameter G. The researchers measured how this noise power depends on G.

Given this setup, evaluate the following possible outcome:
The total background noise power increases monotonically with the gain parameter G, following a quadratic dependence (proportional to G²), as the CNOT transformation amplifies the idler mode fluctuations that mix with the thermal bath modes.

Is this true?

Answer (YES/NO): NO